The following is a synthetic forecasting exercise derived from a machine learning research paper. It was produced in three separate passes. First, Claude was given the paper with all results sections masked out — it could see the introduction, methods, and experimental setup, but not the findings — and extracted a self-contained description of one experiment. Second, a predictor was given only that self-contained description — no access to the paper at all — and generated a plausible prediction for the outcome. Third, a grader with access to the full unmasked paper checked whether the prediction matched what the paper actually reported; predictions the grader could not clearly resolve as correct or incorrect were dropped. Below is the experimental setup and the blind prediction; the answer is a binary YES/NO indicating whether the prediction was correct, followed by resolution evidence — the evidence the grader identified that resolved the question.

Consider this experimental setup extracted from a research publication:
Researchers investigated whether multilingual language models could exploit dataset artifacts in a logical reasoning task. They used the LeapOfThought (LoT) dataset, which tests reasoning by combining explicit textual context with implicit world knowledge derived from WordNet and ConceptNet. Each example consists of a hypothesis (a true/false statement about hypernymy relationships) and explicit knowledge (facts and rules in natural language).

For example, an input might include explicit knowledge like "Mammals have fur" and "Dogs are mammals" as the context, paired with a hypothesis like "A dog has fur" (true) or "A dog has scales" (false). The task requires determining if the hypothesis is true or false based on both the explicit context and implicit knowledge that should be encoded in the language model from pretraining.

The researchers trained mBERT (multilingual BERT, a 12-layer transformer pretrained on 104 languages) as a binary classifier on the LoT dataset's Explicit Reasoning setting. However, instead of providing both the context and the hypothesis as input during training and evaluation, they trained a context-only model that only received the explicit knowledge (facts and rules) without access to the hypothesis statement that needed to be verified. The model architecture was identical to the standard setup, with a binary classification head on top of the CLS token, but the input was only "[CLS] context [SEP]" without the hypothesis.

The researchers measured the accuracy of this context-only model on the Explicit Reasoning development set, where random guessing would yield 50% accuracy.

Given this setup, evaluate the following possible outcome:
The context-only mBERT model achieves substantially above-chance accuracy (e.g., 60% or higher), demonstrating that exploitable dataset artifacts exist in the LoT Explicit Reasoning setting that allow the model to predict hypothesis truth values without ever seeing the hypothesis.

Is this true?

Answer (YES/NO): YES